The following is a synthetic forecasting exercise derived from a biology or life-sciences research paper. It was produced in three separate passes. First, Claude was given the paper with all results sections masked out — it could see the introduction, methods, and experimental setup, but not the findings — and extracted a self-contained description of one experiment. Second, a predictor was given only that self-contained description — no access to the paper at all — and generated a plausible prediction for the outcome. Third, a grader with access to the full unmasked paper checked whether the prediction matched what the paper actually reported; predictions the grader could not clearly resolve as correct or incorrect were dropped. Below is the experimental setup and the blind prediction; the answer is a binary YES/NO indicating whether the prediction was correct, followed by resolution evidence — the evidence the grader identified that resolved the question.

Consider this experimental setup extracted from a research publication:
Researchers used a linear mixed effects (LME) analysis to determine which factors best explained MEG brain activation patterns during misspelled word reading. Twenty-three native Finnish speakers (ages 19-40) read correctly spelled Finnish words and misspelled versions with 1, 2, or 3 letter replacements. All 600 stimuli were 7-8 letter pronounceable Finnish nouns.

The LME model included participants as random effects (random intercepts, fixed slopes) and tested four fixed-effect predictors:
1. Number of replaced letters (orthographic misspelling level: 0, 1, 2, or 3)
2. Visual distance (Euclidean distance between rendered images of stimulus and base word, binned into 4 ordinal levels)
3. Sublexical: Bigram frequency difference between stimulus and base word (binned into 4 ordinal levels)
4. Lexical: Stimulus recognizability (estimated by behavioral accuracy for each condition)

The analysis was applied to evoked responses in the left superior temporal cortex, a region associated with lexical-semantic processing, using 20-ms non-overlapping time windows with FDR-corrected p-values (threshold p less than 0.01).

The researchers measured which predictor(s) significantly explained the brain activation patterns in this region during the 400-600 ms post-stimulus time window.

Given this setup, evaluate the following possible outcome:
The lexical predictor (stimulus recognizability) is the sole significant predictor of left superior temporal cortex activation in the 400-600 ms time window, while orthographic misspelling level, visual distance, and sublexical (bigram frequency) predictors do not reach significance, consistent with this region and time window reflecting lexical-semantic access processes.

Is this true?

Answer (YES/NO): NO